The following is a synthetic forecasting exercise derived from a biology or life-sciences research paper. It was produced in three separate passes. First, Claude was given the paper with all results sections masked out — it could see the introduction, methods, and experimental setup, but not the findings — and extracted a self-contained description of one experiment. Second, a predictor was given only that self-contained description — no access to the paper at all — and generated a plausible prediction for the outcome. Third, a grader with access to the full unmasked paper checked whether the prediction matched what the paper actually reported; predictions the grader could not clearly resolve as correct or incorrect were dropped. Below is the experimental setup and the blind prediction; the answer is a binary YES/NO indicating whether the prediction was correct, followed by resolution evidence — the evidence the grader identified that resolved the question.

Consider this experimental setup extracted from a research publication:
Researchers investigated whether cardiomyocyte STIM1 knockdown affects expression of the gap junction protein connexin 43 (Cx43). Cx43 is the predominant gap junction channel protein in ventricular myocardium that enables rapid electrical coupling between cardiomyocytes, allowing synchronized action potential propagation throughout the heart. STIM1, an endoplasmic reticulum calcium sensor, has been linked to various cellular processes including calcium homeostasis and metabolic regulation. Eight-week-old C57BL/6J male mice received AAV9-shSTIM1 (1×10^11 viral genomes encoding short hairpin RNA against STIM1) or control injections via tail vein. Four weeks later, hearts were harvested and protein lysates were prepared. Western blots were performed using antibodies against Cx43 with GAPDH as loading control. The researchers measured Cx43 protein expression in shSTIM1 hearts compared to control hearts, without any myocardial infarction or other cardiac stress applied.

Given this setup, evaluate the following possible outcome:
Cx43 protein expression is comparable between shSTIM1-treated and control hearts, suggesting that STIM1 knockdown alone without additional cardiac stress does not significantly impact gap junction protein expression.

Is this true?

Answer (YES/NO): NO